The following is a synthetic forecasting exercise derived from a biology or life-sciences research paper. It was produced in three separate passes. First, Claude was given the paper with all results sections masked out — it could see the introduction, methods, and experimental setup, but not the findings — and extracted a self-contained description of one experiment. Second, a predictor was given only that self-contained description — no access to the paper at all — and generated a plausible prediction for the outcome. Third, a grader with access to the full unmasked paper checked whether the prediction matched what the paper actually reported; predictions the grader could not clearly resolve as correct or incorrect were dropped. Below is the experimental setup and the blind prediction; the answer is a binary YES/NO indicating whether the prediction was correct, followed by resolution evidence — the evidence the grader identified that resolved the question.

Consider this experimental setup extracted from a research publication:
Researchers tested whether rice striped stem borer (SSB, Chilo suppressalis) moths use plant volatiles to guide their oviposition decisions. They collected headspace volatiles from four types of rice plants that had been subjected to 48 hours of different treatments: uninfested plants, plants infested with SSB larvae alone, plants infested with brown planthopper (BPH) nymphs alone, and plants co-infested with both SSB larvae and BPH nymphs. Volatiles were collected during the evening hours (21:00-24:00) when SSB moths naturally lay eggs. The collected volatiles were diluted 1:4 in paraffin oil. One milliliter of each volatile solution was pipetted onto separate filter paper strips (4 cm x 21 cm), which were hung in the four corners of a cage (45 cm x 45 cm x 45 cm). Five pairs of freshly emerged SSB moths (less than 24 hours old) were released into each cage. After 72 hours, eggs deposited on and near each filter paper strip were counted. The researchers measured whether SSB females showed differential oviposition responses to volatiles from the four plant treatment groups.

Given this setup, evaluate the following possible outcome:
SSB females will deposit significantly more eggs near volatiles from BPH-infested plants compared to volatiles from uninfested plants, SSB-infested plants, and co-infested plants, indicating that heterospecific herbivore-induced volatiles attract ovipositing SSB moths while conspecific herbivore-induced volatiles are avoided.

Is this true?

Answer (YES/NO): NO